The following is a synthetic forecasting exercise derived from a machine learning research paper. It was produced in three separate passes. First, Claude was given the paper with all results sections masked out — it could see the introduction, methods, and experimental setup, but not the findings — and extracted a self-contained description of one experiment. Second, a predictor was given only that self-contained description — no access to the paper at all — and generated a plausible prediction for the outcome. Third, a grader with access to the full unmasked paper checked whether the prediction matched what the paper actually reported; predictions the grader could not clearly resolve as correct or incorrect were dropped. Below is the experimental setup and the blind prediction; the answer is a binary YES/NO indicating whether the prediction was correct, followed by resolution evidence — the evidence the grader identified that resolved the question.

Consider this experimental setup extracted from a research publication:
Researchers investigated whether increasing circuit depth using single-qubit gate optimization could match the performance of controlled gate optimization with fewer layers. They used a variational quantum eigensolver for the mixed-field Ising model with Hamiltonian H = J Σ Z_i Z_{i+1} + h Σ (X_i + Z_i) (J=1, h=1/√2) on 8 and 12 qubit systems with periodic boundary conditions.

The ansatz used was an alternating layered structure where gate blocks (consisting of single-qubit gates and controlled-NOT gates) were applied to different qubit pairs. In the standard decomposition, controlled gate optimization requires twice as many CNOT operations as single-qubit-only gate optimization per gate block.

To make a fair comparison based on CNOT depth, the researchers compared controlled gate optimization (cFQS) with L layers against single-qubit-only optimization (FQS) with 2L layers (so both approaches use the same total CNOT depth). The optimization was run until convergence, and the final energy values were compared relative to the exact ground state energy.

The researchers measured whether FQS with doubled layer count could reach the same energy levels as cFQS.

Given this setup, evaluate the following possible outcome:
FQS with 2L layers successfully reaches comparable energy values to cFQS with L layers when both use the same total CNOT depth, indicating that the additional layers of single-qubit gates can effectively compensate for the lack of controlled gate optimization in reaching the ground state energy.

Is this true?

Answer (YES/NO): NO